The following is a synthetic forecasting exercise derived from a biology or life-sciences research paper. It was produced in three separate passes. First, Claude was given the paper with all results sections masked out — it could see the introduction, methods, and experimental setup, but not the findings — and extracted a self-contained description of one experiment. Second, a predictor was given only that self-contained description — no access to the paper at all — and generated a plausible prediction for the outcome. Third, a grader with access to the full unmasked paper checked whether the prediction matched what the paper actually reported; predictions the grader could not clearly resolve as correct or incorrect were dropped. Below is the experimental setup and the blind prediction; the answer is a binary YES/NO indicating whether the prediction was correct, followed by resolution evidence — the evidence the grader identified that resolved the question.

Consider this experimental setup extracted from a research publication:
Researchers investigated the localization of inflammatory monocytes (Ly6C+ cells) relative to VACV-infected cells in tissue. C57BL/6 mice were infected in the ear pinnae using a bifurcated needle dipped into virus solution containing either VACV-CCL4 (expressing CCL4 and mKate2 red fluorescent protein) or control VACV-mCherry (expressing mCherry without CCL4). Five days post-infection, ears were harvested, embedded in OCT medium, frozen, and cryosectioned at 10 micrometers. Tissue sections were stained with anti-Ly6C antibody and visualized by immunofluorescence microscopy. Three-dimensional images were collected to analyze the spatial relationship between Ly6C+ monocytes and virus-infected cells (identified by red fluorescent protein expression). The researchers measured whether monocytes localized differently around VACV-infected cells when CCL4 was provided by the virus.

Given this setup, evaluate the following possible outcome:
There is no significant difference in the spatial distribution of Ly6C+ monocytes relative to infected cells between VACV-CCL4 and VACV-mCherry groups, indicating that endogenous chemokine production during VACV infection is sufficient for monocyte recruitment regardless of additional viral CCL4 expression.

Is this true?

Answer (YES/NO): NO